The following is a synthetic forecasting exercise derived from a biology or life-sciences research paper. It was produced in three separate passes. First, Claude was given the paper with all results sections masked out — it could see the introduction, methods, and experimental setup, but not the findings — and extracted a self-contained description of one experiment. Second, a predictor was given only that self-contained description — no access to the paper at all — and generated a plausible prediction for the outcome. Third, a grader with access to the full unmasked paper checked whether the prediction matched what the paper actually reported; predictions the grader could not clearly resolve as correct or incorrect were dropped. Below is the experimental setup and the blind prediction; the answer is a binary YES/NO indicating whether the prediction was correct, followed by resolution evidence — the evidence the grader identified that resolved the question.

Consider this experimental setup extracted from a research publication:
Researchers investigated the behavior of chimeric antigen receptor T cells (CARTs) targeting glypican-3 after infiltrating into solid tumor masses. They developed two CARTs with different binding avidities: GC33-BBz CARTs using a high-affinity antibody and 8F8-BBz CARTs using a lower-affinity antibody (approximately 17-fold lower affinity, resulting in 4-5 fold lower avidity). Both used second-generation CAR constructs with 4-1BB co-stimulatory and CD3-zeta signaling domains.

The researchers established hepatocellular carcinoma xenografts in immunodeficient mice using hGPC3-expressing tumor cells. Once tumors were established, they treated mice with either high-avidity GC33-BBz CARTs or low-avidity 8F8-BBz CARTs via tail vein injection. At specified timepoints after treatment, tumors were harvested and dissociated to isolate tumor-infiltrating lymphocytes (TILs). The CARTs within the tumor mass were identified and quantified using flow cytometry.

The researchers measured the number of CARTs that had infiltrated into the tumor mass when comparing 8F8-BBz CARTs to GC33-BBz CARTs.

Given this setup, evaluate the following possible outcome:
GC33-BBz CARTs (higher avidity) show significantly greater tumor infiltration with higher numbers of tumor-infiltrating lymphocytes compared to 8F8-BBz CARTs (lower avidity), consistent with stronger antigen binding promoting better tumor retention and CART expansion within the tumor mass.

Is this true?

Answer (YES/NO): NO